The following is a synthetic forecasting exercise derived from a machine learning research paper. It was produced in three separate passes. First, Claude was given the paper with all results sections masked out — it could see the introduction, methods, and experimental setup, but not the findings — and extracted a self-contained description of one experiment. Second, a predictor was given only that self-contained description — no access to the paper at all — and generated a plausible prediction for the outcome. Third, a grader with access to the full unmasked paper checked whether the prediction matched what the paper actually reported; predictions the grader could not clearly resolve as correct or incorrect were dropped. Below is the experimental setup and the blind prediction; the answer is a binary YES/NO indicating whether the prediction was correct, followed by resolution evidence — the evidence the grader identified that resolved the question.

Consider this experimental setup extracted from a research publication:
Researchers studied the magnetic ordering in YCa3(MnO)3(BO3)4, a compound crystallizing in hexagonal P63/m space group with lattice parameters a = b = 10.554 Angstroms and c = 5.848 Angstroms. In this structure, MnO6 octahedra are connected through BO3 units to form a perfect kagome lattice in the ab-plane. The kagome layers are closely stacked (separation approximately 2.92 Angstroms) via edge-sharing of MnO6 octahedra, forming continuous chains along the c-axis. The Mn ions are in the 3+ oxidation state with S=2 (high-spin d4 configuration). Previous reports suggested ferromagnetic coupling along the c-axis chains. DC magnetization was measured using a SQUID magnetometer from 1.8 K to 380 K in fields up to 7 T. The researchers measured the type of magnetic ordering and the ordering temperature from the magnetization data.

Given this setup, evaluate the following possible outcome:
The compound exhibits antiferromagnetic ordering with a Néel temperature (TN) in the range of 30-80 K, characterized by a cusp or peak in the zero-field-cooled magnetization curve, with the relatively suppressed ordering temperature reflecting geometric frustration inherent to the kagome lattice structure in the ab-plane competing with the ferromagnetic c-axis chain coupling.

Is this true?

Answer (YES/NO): NO